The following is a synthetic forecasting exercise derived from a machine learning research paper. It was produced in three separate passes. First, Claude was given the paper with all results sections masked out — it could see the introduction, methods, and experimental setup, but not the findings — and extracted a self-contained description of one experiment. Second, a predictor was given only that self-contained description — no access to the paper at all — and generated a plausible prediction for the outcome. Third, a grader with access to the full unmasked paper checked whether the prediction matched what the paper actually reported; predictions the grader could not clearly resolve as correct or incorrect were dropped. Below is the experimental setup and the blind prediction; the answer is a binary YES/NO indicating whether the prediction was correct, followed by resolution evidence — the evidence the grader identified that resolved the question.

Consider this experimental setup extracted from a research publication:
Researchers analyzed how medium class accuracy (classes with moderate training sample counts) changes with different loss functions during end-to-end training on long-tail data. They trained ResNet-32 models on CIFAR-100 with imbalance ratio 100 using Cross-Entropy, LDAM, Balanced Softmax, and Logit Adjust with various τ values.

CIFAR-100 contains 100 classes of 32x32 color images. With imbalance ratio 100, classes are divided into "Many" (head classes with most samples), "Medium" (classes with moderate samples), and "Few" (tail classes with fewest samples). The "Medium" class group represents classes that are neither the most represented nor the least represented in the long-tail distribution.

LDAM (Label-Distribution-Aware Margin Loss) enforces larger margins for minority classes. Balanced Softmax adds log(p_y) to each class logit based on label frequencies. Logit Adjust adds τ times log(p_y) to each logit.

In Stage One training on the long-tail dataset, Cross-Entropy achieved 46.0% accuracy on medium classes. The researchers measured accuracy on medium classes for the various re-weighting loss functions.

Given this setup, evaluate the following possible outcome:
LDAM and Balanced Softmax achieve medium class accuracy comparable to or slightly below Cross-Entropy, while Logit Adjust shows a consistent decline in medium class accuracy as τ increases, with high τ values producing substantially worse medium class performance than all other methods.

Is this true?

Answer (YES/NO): NO